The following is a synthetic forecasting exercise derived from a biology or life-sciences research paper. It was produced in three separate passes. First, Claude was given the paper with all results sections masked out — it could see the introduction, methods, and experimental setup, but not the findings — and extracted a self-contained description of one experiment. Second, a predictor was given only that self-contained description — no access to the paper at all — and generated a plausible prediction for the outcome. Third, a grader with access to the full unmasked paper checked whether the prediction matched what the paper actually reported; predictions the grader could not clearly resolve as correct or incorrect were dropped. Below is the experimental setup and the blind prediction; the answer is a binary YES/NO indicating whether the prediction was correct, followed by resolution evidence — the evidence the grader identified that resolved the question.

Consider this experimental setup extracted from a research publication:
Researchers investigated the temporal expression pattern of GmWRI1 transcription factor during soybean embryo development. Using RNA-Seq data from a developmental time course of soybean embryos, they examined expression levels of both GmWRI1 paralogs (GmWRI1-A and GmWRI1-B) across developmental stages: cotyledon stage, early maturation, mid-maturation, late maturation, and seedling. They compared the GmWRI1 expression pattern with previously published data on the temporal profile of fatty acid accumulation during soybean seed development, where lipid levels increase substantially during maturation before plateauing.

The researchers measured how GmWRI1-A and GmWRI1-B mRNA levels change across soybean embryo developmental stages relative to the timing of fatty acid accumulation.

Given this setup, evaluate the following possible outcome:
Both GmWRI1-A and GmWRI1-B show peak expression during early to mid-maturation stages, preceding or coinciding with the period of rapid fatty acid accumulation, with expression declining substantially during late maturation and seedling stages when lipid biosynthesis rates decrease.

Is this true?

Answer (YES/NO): NO